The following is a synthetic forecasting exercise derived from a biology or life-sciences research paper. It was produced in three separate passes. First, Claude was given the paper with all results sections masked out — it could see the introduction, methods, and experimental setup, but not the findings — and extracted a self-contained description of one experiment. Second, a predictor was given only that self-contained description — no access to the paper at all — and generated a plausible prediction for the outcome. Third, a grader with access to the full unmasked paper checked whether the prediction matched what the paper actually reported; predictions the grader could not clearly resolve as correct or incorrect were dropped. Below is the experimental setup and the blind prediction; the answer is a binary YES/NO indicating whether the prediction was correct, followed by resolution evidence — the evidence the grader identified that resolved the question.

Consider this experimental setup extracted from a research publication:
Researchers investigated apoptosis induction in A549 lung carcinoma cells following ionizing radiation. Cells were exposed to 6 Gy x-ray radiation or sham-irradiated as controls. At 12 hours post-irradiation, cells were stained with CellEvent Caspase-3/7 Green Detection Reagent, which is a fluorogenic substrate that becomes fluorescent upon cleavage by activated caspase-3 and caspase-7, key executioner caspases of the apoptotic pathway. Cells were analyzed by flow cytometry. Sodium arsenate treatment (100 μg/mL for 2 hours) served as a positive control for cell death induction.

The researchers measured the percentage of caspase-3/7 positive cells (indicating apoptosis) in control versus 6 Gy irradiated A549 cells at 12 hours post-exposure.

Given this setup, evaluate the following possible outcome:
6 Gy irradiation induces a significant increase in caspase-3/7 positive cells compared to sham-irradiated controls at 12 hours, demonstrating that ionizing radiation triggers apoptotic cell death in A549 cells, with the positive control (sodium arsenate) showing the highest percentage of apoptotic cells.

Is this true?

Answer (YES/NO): NO